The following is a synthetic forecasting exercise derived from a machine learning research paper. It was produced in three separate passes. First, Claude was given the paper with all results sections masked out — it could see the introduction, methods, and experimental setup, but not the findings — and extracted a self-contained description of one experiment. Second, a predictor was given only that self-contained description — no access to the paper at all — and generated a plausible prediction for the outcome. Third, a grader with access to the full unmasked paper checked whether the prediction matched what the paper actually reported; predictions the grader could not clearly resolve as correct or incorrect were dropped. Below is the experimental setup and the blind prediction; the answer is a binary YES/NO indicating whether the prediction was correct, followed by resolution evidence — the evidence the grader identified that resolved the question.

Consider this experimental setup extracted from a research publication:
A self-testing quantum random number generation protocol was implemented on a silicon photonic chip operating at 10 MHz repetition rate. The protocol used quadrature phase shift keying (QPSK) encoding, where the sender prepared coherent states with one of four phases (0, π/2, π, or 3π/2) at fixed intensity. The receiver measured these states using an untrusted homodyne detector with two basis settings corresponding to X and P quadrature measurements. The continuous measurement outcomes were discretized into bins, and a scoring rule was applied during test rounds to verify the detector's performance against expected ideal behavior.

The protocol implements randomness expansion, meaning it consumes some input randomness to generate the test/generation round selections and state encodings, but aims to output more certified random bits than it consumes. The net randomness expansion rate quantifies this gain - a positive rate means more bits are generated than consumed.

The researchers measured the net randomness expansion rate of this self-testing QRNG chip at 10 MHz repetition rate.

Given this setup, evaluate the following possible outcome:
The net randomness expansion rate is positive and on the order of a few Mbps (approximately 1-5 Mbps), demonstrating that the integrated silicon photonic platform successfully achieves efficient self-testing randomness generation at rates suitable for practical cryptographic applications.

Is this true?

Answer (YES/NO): NO